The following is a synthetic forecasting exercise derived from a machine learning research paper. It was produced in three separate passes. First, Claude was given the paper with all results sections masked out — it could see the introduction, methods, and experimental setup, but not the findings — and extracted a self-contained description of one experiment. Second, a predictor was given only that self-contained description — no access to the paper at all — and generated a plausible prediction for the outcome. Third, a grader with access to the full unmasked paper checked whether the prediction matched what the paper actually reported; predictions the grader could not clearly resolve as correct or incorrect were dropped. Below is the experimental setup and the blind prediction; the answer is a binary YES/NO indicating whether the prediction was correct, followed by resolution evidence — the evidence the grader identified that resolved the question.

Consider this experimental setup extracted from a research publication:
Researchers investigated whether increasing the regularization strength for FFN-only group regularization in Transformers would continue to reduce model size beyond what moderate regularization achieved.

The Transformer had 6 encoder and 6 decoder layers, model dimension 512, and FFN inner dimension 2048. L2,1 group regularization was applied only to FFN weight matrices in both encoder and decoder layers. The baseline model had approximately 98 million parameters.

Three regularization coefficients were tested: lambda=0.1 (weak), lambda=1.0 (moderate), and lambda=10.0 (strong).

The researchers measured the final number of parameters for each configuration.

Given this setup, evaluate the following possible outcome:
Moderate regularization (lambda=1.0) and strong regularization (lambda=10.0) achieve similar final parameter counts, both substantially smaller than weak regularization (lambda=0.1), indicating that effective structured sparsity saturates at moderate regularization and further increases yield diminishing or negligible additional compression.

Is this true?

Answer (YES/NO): YES